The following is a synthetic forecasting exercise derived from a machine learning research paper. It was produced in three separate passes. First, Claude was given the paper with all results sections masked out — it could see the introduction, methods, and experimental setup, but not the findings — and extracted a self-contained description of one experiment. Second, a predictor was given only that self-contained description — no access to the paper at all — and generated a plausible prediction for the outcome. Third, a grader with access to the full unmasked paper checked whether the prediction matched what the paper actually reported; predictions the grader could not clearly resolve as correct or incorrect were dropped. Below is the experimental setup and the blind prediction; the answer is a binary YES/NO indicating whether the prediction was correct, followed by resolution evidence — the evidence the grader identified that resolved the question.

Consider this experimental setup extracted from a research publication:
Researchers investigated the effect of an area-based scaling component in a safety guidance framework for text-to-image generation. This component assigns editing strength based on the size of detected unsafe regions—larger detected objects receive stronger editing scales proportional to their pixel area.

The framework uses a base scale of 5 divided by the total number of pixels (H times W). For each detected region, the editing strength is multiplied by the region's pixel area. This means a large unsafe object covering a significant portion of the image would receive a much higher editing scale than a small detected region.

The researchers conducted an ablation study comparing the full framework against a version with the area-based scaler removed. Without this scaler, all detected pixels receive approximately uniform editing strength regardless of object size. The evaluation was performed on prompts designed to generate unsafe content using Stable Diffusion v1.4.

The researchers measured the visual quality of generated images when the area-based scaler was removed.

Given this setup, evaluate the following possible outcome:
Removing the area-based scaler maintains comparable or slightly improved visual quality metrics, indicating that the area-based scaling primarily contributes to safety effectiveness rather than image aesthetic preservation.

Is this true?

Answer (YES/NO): NO